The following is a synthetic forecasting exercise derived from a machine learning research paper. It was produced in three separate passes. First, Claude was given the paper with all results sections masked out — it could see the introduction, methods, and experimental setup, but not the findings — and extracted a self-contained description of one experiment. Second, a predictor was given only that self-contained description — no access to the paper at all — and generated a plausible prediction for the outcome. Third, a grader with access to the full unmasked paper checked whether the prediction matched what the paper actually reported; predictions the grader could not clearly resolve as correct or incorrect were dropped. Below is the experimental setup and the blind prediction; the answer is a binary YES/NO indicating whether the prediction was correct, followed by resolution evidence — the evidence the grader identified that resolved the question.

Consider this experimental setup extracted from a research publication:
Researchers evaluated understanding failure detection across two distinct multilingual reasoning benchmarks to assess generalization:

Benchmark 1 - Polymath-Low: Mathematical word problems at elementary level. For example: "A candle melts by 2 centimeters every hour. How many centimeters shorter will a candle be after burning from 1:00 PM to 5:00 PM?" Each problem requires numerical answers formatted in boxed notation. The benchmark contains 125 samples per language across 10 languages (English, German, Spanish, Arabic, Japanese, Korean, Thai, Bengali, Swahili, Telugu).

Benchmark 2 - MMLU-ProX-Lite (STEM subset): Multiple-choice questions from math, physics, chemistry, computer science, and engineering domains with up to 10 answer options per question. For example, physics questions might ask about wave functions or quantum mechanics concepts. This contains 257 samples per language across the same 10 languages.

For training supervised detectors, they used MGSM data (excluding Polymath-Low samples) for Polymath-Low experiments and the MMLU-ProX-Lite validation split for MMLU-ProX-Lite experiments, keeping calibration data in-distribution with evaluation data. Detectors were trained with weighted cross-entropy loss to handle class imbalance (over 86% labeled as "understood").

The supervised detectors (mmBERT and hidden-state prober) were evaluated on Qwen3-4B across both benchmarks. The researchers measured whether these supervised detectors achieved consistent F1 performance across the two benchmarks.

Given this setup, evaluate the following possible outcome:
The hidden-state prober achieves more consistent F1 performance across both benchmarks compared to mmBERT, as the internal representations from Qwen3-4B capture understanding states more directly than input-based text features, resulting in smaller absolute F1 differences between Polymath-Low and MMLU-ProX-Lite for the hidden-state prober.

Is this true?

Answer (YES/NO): YES